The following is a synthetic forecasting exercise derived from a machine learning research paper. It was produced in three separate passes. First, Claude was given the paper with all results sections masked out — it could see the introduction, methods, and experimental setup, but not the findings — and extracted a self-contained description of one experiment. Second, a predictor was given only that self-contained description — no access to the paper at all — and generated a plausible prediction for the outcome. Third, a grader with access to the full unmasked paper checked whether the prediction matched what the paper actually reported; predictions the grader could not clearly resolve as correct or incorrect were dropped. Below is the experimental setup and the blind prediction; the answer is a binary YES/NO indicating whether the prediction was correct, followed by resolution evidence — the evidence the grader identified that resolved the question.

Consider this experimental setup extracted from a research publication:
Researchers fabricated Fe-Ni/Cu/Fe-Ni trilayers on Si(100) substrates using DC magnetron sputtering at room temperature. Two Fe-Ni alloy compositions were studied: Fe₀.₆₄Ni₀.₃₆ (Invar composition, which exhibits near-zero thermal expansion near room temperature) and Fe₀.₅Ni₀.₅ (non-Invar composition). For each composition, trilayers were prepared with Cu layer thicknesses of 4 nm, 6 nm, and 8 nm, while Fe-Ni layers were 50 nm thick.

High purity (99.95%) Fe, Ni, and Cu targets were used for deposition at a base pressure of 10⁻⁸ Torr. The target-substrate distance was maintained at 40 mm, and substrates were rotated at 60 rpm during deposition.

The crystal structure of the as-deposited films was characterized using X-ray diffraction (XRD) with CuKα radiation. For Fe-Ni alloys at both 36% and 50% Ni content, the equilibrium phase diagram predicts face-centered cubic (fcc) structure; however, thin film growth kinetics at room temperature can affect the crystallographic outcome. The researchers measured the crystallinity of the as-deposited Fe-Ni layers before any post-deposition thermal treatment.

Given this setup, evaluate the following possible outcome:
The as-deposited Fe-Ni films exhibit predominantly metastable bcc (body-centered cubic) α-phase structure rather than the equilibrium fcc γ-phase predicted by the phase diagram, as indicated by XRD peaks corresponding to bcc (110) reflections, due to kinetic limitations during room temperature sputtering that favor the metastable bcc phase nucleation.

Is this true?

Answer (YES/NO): NO